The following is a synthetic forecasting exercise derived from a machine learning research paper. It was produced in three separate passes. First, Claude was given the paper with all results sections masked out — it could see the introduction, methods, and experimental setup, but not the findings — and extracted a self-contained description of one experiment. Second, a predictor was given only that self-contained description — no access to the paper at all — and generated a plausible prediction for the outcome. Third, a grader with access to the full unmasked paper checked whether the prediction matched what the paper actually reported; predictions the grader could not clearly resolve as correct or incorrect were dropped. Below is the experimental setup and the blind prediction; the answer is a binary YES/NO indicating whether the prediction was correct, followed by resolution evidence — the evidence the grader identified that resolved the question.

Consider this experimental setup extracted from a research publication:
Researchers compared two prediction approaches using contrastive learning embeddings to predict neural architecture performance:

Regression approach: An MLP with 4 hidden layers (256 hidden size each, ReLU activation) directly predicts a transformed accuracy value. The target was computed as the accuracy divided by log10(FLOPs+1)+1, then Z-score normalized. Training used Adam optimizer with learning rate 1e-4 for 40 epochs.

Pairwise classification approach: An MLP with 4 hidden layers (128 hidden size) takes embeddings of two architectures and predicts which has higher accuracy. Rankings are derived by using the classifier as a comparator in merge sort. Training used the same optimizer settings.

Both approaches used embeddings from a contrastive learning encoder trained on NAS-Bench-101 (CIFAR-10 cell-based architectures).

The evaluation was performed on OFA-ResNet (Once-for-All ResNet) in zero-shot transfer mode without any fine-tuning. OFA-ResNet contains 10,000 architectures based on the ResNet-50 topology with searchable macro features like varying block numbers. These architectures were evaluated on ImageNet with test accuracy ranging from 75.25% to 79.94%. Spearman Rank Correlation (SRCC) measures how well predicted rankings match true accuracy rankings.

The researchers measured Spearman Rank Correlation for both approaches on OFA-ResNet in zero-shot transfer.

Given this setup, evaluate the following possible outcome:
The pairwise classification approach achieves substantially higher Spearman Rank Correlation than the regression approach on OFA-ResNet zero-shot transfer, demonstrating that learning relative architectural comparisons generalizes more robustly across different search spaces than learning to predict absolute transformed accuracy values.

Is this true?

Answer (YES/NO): NO